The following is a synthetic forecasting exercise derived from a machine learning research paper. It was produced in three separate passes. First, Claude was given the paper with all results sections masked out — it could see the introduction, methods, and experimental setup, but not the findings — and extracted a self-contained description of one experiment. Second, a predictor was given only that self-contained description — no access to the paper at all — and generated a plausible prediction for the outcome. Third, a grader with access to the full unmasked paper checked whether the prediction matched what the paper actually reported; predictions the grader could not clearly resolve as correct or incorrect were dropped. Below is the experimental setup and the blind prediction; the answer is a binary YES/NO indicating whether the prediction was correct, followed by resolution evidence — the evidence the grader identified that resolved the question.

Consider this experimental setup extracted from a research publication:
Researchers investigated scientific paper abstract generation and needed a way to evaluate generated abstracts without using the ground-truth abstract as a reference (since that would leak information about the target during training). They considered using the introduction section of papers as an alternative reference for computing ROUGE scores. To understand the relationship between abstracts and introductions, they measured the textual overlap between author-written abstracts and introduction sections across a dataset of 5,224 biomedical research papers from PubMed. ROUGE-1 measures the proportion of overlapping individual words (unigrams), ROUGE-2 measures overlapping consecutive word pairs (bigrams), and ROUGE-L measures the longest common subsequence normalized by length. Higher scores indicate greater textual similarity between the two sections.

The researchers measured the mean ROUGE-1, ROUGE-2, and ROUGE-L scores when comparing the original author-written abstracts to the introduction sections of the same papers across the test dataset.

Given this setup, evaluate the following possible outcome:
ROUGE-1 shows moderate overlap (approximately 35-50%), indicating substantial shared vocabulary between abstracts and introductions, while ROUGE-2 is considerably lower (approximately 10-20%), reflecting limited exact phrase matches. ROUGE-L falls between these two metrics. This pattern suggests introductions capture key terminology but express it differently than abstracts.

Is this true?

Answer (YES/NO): NO